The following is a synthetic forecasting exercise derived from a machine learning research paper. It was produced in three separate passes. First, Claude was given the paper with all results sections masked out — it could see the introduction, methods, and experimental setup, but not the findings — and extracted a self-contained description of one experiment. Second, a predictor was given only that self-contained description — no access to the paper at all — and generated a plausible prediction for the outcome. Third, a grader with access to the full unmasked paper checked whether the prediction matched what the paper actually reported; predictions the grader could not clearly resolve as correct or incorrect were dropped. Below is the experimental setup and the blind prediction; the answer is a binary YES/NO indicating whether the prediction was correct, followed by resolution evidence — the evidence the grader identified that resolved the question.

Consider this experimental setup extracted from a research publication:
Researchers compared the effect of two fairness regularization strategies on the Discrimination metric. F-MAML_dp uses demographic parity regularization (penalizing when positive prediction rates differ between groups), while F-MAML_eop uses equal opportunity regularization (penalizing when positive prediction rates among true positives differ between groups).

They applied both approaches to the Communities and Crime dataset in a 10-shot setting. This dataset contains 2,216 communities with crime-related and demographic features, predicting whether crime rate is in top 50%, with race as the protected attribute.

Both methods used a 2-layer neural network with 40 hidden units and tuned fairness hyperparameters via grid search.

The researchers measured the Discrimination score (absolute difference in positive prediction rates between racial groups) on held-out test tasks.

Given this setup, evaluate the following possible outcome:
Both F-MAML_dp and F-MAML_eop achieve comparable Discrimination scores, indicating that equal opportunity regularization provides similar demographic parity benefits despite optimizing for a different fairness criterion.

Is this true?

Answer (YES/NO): NO